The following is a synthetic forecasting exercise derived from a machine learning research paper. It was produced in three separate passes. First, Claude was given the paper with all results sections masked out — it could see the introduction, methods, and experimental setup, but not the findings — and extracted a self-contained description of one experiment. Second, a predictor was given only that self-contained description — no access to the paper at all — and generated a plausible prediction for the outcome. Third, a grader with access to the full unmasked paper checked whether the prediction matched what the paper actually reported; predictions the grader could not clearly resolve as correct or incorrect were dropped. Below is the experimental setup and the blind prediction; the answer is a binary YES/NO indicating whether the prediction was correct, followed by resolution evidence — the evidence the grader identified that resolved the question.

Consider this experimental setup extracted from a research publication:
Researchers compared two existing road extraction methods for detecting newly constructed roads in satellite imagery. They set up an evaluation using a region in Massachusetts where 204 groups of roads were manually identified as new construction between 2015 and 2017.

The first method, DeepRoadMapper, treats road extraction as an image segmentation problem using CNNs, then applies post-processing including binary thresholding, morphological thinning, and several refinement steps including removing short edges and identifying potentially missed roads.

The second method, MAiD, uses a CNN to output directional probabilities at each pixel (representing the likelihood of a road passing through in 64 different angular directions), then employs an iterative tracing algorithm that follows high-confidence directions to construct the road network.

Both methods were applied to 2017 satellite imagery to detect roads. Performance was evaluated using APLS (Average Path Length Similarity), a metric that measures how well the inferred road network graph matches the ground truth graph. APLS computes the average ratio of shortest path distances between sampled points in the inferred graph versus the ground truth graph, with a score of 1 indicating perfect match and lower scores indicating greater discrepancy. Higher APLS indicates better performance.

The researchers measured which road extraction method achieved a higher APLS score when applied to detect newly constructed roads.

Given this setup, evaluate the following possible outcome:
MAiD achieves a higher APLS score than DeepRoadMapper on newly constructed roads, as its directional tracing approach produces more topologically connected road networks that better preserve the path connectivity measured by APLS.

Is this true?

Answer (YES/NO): NO